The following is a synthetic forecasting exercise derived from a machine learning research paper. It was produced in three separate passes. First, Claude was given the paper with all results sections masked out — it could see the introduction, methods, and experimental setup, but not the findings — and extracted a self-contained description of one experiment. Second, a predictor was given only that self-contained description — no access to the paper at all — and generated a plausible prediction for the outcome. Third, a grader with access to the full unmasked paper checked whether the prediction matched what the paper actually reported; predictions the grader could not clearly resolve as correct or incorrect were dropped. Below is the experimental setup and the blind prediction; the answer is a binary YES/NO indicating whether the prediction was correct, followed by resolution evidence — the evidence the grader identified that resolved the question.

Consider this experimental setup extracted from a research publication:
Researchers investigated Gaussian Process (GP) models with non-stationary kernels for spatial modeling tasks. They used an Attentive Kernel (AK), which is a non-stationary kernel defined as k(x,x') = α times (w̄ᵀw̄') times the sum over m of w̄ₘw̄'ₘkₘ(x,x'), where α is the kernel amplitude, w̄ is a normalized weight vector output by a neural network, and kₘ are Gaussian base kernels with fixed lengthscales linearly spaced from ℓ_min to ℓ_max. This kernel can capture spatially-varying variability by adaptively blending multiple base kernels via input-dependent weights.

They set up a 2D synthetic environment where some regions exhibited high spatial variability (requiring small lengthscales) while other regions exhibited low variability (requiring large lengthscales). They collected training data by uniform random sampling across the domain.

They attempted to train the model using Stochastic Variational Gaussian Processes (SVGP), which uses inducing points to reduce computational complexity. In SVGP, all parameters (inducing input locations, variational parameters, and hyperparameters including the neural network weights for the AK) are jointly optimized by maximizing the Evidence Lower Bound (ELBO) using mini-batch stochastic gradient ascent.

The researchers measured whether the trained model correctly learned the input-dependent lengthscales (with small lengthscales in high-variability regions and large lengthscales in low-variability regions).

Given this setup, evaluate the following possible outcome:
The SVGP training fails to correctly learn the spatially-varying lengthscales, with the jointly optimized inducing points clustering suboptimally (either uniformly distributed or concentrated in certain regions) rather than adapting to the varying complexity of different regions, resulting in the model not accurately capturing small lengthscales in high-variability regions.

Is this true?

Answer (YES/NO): YES